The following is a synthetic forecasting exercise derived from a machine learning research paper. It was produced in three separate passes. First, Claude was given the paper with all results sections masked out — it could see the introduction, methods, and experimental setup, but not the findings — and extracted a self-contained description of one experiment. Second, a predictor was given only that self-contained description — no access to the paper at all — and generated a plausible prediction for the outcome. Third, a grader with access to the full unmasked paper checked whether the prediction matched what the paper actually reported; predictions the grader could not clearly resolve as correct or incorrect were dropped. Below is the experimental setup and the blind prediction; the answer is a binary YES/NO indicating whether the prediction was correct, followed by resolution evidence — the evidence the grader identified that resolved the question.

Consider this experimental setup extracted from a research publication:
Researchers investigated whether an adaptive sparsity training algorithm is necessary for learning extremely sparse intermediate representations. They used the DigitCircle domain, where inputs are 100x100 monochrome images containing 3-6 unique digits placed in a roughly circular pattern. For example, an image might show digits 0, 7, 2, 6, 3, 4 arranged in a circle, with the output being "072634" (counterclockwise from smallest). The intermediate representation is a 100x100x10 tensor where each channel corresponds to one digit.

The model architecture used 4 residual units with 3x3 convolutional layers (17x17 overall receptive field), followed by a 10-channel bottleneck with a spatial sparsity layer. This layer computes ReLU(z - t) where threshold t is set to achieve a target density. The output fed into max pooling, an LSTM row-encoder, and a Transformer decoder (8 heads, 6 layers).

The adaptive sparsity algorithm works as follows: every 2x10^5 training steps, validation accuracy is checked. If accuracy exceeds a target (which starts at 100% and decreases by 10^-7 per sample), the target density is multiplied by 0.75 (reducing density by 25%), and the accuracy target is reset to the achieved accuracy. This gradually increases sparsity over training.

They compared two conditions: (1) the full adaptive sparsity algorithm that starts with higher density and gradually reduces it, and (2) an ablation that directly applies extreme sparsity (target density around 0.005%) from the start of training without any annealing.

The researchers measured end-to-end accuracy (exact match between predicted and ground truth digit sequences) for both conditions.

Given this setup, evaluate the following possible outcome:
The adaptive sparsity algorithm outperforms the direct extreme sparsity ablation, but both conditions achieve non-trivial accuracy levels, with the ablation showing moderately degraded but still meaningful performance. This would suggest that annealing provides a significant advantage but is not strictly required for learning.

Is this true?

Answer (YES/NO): NO